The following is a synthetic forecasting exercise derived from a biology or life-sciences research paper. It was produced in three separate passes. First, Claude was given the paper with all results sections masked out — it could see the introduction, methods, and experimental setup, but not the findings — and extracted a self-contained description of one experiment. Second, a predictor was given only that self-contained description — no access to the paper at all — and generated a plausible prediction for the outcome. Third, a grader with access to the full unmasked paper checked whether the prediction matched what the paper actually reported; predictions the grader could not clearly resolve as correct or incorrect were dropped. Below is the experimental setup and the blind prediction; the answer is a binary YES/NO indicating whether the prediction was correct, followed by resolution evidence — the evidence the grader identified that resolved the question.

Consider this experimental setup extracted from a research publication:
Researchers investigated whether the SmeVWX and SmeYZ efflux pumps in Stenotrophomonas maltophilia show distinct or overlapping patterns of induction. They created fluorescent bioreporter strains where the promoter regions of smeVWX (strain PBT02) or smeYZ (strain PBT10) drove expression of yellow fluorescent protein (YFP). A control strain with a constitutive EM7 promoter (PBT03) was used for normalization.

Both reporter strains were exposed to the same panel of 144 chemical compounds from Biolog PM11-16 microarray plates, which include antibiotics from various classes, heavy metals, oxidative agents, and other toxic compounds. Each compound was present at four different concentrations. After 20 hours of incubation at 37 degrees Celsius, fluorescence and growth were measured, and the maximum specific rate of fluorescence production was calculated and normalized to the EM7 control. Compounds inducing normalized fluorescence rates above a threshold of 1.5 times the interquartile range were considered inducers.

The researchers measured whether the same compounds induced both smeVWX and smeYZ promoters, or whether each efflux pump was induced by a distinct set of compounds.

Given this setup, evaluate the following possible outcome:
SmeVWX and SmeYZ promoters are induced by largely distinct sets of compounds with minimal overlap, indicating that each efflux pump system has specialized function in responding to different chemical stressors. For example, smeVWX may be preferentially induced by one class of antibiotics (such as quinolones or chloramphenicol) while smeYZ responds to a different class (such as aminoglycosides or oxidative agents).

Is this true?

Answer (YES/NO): NO